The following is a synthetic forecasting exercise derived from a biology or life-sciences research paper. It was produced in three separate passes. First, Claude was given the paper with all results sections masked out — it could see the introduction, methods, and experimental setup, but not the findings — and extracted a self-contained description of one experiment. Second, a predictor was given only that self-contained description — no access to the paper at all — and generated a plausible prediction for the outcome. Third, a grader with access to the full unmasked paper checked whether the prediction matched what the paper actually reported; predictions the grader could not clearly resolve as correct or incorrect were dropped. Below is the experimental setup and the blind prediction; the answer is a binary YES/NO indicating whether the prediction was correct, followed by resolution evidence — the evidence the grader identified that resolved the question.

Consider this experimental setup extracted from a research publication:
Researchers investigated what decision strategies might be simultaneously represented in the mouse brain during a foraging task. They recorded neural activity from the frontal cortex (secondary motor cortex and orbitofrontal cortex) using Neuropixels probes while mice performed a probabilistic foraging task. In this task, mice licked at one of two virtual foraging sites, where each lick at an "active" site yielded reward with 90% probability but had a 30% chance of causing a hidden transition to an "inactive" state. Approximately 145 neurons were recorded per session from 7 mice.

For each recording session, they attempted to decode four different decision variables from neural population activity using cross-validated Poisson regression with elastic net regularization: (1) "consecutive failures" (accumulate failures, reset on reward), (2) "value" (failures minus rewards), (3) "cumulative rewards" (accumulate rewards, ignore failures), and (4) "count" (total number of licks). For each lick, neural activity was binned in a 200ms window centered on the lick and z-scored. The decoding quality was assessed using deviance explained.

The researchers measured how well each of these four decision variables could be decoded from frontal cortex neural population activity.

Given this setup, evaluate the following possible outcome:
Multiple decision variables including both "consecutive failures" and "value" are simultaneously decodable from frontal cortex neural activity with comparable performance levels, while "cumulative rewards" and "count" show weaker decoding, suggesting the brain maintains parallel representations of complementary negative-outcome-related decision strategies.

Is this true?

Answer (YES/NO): NO